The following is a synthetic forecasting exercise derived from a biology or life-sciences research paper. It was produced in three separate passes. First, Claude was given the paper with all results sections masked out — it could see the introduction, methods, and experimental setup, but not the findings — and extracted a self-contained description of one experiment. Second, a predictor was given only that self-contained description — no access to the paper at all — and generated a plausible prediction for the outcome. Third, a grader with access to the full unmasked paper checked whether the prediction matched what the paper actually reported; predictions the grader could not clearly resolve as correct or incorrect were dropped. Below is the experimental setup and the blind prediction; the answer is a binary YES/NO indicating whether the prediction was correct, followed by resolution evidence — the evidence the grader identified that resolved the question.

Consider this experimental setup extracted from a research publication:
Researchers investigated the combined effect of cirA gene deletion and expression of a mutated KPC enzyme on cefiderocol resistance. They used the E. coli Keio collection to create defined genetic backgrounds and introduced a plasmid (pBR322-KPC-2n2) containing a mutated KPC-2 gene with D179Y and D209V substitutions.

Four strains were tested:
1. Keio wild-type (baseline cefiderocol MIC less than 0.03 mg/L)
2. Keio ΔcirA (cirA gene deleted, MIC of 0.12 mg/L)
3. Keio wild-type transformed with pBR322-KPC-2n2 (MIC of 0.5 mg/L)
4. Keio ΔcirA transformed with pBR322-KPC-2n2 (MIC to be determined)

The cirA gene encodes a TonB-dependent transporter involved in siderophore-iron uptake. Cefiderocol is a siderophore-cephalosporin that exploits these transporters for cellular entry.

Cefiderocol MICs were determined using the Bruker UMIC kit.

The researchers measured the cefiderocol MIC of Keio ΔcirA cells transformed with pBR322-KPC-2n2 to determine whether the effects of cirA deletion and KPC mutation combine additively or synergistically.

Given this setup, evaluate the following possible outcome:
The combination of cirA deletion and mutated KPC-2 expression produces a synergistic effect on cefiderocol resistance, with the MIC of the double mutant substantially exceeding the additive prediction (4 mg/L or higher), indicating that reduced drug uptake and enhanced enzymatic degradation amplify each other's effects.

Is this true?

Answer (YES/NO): YES